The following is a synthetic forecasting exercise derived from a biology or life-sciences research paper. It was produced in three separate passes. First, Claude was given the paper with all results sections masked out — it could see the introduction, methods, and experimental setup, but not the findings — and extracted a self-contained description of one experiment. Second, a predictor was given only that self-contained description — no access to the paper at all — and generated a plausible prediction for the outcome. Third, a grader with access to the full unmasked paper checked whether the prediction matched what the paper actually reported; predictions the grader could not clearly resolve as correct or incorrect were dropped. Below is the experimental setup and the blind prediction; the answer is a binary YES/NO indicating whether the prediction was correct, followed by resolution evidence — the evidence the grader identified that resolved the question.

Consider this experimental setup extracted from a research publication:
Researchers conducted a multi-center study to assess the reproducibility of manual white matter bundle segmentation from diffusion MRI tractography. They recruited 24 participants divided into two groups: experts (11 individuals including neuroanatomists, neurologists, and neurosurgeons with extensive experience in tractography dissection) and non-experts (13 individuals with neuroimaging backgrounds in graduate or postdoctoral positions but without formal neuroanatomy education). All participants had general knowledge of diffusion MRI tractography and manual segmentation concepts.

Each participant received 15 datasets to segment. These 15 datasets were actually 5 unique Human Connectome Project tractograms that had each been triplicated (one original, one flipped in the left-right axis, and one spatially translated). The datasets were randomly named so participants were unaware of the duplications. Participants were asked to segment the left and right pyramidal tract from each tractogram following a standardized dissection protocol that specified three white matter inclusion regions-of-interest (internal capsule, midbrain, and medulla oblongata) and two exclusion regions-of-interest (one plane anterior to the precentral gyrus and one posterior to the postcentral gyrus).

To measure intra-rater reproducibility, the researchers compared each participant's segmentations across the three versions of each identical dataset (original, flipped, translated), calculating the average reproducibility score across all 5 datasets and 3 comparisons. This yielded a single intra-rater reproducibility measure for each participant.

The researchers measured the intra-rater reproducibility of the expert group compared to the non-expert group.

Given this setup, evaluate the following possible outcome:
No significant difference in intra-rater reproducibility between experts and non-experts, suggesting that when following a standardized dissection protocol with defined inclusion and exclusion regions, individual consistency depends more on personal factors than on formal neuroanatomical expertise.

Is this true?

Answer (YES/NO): NO